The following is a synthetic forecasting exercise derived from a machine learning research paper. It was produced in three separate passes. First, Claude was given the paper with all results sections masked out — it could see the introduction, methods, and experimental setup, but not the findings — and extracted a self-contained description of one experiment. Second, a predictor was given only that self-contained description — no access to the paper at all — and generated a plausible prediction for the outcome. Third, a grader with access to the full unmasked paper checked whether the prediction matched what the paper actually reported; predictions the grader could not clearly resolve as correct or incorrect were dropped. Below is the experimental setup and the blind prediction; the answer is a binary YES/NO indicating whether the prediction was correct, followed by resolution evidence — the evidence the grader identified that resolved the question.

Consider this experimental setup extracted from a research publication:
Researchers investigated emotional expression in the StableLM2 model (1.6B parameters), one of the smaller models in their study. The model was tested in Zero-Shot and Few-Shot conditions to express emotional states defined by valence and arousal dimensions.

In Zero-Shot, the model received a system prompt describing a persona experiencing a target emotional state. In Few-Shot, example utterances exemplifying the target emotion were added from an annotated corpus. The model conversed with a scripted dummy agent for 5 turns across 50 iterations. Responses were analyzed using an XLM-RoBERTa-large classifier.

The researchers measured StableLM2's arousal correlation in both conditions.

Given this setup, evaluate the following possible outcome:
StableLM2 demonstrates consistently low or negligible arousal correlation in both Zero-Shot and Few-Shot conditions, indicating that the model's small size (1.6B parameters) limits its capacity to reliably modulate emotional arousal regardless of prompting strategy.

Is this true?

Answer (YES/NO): YES